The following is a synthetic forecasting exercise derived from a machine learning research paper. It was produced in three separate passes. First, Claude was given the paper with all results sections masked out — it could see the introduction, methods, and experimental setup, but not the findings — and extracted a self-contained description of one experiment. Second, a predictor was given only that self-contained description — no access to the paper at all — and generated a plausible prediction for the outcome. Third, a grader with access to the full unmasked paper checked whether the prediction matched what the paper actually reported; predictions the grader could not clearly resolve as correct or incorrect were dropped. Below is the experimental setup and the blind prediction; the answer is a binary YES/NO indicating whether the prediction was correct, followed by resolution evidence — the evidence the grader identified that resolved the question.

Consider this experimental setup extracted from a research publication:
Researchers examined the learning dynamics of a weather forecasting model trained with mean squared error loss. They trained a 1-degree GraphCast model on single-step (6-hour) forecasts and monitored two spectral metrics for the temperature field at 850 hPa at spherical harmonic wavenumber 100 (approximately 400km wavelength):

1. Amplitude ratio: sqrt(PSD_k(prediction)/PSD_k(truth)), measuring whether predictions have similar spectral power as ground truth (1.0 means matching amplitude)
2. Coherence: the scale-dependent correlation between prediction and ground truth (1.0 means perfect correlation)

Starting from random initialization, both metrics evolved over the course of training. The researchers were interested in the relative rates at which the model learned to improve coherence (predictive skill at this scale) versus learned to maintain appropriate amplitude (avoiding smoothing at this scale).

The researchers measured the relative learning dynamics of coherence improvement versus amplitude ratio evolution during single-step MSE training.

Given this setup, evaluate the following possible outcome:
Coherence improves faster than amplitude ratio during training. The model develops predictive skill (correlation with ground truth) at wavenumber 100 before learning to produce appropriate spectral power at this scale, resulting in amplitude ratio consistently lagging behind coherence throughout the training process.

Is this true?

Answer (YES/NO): NO